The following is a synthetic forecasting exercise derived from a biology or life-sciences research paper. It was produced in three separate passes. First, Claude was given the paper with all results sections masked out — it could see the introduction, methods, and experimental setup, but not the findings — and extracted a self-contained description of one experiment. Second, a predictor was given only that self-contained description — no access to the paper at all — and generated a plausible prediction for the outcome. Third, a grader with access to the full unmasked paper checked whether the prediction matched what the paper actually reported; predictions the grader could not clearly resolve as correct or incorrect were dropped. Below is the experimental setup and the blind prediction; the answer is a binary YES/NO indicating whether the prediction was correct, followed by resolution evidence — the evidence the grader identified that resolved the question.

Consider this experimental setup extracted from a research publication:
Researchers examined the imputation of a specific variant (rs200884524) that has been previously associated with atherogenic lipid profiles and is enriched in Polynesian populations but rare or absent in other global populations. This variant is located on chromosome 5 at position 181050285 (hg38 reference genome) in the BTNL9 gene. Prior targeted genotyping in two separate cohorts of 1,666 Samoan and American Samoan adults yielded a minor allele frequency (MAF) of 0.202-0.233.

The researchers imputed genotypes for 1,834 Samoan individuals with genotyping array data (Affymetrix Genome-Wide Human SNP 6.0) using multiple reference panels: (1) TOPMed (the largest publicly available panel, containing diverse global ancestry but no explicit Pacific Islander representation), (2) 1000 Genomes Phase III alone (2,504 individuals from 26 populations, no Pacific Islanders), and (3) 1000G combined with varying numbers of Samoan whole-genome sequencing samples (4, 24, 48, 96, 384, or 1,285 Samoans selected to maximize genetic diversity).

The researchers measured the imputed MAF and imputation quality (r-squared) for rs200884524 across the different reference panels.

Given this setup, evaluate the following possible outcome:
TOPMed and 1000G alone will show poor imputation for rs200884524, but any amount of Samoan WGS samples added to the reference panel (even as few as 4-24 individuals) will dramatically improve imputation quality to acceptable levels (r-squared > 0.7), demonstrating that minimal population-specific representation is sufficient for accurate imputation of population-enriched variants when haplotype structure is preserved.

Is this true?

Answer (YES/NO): YES